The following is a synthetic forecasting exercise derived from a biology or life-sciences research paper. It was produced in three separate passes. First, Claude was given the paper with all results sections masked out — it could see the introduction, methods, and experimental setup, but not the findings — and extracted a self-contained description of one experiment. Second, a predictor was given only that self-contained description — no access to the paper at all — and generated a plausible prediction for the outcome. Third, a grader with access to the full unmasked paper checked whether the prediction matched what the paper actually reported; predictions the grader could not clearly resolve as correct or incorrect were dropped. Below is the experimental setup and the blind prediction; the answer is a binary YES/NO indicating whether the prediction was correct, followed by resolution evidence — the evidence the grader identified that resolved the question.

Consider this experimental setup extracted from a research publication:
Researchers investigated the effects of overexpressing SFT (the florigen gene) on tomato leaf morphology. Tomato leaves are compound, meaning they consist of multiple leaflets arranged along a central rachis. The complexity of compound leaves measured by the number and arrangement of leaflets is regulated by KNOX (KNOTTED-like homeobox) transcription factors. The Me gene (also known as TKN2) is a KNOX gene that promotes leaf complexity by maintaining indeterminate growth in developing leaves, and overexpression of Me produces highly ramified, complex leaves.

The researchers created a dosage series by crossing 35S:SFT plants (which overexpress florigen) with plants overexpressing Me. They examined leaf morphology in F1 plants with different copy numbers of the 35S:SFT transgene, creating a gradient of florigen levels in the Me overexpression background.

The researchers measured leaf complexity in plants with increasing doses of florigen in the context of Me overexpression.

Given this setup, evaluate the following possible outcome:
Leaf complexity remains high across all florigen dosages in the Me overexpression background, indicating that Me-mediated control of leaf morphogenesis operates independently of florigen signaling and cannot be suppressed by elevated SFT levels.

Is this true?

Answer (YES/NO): NO